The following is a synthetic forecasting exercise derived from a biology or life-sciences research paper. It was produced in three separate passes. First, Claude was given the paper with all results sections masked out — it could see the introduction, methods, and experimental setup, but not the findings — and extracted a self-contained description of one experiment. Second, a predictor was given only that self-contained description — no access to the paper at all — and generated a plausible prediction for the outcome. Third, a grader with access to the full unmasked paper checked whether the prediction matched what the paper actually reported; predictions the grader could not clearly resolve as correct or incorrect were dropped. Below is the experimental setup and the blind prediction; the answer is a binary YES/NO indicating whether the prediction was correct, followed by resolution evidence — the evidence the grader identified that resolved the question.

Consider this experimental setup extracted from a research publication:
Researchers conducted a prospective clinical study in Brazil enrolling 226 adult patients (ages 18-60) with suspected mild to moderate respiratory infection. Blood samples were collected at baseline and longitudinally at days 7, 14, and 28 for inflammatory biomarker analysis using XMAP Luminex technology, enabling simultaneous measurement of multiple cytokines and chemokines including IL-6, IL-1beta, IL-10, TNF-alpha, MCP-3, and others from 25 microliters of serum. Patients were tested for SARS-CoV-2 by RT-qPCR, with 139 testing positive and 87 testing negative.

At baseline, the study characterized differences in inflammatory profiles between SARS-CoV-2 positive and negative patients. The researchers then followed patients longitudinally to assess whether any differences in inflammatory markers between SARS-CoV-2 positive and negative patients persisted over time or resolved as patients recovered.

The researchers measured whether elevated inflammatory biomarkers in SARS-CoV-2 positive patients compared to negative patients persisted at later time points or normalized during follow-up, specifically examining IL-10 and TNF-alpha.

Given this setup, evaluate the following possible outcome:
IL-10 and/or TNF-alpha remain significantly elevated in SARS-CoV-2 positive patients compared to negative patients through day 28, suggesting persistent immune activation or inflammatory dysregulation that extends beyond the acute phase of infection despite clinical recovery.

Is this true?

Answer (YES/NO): YES